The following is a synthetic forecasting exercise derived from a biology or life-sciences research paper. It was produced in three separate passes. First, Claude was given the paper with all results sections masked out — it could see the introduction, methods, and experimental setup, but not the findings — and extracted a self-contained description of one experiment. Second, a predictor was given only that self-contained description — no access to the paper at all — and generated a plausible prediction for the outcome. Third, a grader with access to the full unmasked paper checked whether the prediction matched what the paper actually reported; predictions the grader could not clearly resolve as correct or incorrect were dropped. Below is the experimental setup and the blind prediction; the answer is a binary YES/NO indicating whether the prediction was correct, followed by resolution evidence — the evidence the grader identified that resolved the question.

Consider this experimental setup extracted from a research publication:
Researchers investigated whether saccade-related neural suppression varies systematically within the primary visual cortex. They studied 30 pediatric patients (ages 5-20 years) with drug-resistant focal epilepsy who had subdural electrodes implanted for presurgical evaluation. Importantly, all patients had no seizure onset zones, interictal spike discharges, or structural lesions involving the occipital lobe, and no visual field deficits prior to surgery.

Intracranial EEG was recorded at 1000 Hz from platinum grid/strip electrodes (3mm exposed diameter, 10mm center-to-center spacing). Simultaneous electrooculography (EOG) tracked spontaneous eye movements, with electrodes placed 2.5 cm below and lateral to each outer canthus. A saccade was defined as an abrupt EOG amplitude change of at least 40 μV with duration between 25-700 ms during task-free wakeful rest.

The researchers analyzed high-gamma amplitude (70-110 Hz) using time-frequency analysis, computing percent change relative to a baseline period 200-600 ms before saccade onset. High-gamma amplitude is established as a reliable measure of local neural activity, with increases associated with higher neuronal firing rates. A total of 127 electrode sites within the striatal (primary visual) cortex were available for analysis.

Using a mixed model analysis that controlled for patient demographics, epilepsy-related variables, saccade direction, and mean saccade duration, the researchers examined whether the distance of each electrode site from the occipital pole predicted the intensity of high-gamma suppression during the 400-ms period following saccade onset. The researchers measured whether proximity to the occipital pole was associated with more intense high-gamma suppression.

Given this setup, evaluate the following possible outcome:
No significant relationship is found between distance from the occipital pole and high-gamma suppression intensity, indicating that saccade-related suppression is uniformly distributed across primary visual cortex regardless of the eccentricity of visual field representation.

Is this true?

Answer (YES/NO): NO